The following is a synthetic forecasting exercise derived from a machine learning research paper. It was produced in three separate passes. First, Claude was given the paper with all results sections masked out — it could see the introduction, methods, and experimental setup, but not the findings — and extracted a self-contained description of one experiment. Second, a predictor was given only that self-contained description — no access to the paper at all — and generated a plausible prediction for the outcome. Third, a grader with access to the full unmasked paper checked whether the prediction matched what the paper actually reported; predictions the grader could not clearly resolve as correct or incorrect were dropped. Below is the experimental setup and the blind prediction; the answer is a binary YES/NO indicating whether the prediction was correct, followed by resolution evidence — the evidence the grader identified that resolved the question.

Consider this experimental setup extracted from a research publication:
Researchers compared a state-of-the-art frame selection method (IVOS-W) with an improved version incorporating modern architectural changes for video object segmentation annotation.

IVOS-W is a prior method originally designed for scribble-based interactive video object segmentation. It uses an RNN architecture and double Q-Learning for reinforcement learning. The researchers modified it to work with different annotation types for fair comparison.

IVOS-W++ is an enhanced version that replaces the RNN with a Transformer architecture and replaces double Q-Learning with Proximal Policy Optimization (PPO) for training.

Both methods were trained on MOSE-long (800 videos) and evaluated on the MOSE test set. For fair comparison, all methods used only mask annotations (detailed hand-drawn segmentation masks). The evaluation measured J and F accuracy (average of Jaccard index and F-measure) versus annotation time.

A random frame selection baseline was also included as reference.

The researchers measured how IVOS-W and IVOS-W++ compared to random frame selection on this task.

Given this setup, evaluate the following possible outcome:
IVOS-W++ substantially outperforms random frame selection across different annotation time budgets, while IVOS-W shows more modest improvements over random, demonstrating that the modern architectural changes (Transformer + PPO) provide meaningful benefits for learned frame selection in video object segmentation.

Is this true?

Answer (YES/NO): NO